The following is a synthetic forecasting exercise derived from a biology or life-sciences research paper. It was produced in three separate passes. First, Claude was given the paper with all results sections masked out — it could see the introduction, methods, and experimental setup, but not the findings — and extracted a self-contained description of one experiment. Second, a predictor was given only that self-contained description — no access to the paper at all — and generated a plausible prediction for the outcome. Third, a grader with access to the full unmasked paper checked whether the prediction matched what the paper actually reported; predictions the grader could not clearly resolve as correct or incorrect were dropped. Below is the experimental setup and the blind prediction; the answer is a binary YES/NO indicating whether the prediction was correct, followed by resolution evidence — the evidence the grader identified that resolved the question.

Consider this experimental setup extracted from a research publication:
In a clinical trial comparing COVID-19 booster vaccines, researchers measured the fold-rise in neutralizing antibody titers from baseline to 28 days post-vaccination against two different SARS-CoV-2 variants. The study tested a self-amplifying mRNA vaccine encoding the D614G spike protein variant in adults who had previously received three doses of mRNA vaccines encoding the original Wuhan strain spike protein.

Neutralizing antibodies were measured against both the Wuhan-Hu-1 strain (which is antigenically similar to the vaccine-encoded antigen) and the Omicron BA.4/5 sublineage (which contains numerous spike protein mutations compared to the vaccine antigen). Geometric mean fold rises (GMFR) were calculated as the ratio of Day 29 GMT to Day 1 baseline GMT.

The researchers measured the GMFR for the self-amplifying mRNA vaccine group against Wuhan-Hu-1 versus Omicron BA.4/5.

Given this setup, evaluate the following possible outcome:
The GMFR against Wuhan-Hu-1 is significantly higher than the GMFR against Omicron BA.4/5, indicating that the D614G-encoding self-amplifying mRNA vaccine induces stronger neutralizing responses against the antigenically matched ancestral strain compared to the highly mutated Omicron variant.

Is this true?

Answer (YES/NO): NO